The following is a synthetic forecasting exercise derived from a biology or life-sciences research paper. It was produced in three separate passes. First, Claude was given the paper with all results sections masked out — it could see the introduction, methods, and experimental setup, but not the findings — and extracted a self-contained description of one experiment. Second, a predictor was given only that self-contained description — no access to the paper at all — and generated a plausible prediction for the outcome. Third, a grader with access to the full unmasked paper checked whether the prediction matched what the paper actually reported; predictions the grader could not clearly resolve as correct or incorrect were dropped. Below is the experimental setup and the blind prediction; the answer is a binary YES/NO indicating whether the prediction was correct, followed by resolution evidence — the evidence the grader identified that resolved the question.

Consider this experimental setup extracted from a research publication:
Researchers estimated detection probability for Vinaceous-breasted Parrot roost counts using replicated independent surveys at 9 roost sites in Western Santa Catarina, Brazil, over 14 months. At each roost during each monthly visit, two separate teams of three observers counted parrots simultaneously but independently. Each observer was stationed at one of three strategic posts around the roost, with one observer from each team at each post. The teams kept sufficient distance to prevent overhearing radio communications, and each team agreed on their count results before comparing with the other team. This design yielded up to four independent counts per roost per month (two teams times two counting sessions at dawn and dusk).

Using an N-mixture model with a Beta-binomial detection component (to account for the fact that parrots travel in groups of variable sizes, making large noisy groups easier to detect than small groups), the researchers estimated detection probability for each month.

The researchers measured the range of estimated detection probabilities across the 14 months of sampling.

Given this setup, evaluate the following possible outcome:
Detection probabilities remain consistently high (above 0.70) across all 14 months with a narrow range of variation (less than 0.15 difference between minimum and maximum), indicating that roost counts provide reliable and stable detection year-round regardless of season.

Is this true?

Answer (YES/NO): NO